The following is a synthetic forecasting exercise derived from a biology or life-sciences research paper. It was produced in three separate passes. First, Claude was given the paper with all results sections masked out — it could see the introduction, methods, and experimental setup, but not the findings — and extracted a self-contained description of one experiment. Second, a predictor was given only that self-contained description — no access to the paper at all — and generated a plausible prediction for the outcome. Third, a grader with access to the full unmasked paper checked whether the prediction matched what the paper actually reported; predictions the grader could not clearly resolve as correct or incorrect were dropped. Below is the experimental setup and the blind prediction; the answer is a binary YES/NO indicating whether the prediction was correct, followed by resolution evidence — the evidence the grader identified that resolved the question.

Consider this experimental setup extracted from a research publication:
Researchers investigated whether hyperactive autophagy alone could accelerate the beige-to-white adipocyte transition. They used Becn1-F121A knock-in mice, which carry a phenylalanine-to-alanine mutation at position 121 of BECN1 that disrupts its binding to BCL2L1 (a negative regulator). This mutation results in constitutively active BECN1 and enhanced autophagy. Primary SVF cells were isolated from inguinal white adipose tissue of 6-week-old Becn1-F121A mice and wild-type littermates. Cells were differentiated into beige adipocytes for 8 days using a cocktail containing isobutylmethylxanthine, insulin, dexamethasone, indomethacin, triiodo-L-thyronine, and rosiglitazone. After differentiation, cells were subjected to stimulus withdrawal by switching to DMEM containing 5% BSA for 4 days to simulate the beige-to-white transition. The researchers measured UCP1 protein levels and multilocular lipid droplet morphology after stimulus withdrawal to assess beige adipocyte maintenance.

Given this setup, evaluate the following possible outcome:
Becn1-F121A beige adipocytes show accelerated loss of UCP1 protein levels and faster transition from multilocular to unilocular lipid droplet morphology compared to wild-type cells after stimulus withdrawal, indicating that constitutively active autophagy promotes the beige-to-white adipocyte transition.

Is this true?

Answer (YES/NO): YES